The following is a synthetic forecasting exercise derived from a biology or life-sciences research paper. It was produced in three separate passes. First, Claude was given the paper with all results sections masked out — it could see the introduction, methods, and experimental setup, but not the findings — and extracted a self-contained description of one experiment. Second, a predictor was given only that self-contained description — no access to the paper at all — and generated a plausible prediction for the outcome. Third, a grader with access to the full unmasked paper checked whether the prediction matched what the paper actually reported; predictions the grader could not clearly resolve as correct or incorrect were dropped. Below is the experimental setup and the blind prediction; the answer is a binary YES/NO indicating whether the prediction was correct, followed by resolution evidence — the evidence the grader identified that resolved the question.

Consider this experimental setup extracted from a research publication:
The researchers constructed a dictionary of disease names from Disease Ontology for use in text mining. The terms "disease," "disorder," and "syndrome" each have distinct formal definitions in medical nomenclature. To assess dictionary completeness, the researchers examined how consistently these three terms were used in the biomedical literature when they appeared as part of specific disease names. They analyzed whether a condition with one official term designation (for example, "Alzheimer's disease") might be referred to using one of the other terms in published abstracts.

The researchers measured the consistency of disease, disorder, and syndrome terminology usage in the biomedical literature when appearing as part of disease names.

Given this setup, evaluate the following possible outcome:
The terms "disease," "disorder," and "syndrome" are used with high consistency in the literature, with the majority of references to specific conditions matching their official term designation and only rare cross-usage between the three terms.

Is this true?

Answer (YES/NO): NO